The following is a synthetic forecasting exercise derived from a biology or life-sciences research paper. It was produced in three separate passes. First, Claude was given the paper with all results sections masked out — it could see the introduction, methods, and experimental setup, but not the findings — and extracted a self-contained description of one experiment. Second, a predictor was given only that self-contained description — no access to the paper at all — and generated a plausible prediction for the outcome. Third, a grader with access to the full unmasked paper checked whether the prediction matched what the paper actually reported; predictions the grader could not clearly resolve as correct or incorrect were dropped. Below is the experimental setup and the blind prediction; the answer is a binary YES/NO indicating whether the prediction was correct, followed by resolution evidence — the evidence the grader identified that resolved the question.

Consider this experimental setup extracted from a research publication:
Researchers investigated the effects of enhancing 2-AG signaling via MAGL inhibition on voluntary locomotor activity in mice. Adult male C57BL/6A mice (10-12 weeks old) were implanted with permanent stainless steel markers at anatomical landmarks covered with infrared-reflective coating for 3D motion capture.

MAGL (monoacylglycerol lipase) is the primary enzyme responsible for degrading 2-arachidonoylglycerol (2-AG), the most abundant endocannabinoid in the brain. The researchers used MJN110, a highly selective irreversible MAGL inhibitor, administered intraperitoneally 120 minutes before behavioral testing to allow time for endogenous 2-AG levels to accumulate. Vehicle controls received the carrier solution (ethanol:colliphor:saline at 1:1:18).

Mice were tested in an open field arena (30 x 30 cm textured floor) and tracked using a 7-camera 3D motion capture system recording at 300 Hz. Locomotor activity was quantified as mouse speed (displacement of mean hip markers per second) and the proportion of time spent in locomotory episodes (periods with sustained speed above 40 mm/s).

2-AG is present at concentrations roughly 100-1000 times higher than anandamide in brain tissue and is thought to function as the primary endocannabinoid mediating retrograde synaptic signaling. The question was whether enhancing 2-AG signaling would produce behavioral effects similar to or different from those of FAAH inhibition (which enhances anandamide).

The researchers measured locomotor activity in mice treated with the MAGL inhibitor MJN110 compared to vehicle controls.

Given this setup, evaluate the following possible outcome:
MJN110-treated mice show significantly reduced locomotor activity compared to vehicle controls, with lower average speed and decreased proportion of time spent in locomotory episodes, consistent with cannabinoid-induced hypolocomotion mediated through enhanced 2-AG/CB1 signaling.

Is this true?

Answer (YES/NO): NO